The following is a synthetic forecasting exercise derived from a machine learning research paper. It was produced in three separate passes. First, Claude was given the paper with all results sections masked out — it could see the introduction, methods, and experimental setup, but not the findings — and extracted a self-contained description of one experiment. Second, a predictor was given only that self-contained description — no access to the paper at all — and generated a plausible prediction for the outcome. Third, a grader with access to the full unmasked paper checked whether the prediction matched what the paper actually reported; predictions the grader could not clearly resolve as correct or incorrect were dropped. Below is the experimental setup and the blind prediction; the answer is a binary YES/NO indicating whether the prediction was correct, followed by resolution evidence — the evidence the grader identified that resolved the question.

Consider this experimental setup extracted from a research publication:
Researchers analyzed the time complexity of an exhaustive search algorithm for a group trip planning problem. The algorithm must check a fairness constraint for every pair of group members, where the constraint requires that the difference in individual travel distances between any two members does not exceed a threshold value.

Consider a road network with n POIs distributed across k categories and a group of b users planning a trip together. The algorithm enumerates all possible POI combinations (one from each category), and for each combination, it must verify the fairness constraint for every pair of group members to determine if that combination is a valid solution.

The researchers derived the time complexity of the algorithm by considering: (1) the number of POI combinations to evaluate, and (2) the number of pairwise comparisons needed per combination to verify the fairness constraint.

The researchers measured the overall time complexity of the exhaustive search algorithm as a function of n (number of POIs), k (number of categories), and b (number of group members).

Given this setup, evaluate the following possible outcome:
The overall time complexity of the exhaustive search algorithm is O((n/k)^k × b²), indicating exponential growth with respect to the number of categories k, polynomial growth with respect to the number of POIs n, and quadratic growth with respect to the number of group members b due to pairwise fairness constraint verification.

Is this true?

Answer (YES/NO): NO